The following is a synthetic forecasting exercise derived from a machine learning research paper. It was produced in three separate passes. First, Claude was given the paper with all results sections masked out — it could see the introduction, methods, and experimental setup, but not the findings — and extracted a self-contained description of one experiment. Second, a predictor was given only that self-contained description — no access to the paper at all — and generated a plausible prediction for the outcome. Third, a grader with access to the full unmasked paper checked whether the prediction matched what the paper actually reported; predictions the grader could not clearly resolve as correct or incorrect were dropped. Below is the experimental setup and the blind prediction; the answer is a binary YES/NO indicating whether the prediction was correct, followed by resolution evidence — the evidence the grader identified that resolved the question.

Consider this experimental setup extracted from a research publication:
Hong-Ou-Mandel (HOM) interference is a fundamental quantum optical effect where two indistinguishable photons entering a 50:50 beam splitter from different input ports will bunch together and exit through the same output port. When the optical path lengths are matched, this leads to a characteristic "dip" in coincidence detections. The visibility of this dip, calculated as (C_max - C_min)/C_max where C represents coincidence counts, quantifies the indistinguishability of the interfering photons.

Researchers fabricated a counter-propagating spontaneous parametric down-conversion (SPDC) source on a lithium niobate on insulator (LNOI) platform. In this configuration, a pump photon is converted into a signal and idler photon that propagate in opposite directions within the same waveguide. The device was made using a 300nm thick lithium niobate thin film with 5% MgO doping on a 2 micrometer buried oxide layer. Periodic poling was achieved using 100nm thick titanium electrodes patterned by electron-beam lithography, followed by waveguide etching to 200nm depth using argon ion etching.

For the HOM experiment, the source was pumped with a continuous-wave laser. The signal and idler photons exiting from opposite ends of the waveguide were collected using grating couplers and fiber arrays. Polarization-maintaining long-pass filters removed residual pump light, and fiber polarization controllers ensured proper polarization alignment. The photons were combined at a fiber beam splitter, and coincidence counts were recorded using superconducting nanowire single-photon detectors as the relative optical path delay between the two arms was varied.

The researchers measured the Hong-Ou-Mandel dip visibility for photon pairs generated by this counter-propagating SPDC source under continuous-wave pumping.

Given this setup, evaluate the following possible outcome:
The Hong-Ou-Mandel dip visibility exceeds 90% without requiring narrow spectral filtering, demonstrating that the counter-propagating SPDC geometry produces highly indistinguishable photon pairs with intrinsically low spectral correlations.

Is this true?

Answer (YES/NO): NO